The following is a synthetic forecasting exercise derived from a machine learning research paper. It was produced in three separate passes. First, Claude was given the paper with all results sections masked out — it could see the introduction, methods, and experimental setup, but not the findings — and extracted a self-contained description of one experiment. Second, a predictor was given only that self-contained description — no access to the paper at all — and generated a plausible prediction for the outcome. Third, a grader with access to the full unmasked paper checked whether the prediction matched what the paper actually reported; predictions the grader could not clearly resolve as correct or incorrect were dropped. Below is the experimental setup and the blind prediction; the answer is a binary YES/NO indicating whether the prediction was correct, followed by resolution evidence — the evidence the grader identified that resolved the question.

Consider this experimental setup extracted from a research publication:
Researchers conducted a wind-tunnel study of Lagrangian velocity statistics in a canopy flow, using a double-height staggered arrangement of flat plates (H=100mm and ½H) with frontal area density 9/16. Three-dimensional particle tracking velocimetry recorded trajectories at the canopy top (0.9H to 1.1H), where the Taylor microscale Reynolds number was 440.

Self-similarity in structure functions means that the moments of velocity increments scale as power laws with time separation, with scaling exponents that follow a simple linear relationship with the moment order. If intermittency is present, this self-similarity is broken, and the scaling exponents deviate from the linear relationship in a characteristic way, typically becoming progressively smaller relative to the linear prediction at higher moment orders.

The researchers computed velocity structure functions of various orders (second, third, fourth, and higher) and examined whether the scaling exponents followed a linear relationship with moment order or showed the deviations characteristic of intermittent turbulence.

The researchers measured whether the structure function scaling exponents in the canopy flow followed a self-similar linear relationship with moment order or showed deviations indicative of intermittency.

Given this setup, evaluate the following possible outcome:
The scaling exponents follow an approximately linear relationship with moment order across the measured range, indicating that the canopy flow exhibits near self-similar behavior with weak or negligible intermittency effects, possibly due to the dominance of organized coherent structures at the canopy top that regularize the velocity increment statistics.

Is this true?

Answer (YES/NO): NO